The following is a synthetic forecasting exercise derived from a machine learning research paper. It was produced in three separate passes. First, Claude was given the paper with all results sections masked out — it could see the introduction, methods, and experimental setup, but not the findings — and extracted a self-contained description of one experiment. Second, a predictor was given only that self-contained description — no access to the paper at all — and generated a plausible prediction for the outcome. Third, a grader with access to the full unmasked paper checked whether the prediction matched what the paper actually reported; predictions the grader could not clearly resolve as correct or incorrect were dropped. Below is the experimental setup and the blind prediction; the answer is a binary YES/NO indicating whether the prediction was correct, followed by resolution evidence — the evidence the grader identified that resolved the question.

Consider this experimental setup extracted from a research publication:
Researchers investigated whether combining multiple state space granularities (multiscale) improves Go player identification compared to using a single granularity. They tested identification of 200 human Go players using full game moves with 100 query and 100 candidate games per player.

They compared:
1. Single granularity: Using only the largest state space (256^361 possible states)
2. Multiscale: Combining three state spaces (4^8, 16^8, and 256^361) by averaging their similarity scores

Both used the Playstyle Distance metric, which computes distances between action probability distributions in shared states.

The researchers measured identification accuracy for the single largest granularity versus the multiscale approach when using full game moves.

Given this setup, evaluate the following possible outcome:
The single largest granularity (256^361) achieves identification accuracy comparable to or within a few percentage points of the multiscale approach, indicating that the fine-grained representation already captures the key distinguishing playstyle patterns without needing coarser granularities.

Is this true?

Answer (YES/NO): NO